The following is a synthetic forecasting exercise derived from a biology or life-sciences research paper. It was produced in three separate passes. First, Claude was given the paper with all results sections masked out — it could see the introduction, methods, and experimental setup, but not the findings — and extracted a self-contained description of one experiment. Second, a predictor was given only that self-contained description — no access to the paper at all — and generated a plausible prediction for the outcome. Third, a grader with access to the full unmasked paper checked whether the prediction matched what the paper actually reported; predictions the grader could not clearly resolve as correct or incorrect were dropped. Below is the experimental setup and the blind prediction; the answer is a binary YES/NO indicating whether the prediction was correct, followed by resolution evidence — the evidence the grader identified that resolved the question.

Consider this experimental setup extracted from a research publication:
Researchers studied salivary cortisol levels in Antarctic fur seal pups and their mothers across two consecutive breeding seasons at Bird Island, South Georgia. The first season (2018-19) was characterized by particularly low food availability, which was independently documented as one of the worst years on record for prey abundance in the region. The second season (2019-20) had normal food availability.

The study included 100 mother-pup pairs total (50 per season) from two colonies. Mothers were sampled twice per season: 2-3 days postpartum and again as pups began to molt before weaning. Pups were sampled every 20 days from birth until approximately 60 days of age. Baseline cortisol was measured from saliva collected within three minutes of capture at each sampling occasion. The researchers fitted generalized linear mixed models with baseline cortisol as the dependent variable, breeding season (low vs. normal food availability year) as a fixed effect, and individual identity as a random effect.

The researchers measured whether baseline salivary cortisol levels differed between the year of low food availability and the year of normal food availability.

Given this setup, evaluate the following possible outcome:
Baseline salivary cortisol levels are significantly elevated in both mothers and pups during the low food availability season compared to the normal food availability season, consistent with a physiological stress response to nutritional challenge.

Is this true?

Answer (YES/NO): NO